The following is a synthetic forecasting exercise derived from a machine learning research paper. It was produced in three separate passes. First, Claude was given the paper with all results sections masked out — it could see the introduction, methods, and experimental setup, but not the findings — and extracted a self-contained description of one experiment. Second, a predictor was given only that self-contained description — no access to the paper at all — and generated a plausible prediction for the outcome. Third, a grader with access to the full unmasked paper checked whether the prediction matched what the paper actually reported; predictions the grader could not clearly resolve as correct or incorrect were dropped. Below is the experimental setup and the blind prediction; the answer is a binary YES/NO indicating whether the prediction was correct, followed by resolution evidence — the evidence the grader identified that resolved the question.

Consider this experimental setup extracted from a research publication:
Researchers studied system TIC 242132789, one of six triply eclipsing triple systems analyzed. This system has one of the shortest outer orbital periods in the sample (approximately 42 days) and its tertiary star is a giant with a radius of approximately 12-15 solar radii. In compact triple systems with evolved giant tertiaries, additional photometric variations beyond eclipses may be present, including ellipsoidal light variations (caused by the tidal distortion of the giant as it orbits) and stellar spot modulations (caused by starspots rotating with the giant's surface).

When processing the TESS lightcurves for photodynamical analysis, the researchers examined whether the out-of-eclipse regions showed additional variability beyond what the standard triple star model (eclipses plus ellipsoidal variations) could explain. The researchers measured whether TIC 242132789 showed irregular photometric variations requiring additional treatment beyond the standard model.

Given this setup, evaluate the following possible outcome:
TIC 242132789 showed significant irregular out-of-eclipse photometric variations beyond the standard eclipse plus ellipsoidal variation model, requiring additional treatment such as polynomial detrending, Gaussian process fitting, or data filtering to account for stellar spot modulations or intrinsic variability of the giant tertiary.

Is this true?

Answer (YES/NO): YES